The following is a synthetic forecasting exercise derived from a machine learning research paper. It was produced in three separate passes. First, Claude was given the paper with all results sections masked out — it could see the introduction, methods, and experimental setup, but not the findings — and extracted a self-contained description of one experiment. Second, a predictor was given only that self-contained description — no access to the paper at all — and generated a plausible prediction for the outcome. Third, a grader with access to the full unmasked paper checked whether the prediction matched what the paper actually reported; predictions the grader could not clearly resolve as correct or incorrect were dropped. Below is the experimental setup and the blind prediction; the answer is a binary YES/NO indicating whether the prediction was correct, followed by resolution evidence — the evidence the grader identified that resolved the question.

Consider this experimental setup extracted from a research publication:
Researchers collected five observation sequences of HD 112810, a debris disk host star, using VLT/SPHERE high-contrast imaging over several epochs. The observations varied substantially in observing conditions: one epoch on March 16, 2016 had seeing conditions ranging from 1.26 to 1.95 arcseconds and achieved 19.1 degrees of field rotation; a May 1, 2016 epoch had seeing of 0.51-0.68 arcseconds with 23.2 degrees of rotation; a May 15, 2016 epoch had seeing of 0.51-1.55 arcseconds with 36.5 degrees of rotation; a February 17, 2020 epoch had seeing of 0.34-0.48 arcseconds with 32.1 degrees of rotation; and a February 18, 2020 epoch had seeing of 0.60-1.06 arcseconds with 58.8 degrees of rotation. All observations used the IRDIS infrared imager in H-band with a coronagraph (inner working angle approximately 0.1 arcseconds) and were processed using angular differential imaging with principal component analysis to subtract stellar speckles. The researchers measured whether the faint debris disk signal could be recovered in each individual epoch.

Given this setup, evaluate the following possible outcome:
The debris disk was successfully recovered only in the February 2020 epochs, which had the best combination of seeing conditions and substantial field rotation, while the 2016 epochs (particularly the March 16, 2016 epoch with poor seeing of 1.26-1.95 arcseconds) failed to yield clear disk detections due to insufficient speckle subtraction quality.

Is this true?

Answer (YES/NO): NO